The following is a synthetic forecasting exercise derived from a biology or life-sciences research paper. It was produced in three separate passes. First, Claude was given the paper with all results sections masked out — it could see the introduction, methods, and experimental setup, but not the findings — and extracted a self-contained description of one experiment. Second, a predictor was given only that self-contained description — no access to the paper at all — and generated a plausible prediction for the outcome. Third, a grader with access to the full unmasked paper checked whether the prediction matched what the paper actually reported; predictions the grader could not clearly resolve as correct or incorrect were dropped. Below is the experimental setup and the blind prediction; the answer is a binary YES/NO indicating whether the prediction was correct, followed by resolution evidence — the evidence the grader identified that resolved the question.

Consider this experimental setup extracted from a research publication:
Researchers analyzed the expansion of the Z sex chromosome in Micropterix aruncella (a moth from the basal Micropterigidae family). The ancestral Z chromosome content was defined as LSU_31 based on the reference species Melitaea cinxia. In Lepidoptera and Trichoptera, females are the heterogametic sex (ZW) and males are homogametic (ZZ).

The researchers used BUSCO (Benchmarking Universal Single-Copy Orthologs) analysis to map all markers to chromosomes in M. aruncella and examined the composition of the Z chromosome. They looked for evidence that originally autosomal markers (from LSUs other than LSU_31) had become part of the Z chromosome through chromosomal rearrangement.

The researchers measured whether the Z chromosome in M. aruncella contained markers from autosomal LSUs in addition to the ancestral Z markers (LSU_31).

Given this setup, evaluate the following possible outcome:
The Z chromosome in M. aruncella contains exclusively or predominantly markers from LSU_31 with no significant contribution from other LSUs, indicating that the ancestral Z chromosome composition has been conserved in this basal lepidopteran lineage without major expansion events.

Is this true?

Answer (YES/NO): NO